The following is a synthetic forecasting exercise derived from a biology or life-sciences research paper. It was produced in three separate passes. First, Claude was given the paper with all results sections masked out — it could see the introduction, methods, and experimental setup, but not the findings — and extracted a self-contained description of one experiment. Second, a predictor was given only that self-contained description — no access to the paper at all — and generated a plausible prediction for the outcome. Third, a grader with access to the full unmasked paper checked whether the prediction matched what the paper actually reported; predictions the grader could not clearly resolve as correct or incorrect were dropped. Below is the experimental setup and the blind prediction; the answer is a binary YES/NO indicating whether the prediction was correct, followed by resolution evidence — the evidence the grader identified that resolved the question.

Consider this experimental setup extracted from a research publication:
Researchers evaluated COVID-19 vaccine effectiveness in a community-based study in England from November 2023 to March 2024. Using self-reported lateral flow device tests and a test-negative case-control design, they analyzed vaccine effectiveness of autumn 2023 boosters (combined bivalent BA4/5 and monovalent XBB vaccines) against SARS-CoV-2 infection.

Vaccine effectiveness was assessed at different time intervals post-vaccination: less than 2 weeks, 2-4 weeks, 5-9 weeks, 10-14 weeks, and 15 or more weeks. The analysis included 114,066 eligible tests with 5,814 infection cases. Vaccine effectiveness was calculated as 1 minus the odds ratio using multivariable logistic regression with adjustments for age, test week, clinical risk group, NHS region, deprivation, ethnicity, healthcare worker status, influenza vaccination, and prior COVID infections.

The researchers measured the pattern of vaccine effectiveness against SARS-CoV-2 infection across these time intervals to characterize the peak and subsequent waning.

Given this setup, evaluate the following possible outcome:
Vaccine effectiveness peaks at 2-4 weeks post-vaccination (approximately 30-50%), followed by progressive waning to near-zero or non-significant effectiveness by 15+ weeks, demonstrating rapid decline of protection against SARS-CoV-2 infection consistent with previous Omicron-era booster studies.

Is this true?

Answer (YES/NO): YES